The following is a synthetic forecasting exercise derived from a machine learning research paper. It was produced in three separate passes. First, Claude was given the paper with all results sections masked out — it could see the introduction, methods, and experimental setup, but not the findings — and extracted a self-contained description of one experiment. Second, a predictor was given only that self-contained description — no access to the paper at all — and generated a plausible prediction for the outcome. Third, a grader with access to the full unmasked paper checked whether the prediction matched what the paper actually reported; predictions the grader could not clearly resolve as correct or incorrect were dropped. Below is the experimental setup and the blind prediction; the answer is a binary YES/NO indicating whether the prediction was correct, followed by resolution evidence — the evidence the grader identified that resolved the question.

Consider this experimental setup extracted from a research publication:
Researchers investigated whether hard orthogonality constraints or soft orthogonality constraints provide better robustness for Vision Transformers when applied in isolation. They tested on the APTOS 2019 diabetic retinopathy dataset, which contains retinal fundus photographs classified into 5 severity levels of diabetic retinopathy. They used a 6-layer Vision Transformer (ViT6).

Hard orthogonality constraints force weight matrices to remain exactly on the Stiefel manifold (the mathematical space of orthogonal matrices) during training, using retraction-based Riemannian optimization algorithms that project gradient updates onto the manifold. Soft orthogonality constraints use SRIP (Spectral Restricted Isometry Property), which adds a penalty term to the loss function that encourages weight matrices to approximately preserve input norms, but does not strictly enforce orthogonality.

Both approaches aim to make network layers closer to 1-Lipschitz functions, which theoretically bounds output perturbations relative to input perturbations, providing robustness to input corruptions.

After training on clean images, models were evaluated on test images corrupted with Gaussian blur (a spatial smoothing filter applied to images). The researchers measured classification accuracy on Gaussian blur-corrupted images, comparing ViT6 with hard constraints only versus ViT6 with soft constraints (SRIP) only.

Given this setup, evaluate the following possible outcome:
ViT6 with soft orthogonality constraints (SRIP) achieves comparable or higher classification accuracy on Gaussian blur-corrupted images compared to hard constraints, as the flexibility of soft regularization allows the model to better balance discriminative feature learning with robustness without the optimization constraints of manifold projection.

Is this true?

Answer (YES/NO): YES